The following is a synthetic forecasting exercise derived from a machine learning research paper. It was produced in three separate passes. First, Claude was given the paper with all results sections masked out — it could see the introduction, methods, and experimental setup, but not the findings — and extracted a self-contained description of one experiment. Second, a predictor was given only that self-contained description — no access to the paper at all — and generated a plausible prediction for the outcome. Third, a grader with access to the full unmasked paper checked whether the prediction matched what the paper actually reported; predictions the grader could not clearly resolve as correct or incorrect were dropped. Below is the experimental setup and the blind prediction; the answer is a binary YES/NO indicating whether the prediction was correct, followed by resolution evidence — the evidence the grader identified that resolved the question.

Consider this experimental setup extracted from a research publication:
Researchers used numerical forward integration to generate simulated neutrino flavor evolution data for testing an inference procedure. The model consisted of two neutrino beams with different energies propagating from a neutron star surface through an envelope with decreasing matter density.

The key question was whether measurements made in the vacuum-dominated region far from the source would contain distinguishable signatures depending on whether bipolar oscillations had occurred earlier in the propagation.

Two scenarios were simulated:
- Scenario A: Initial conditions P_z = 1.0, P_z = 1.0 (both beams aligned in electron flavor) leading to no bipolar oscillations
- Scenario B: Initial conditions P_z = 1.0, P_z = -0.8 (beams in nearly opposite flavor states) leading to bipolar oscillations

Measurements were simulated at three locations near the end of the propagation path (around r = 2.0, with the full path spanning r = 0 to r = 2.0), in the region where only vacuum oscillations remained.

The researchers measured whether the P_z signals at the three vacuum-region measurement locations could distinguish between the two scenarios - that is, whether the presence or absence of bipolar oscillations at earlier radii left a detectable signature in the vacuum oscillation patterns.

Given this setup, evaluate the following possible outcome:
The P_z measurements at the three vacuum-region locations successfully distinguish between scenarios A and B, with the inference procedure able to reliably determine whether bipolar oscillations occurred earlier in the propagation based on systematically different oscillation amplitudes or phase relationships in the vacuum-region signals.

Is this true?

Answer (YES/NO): YES